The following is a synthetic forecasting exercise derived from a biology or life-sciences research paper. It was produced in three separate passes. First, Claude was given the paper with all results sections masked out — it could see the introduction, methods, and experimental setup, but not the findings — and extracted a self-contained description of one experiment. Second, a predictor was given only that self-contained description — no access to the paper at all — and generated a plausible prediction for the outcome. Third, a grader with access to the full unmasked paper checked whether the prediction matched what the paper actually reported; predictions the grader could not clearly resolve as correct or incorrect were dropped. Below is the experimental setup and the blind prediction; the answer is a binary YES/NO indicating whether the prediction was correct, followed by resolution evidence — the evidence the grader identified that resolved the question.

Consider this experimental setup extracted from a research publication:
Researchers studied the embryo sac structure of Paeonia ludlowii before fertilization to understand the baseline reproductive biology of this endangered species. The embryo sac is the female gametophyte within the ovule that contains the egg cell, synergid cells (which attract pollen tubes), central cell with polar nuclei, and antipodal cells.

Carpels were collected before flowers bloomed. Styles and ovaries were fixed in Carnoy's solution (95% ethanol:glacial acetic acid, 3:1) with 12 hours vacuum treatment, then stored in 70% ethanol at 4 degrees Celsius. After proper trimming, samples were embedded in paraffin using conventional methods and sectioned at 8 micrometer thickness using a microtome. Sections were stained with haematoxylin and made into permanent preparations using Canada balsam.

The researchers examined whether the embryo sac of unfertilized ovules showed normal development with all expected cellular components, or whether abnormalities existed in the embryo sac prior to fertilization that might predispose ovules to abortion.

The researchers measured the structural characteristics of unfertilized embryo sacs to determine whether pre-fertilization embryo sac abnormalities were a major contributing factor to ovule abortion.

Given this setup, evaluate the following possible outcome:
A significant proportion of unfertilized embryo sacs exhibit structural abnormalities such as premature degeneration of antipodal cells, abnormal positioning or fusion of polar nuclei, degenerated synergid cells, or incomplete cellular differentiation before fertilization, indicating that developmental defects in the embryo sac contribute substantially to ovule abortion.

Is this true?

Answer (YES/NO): NO